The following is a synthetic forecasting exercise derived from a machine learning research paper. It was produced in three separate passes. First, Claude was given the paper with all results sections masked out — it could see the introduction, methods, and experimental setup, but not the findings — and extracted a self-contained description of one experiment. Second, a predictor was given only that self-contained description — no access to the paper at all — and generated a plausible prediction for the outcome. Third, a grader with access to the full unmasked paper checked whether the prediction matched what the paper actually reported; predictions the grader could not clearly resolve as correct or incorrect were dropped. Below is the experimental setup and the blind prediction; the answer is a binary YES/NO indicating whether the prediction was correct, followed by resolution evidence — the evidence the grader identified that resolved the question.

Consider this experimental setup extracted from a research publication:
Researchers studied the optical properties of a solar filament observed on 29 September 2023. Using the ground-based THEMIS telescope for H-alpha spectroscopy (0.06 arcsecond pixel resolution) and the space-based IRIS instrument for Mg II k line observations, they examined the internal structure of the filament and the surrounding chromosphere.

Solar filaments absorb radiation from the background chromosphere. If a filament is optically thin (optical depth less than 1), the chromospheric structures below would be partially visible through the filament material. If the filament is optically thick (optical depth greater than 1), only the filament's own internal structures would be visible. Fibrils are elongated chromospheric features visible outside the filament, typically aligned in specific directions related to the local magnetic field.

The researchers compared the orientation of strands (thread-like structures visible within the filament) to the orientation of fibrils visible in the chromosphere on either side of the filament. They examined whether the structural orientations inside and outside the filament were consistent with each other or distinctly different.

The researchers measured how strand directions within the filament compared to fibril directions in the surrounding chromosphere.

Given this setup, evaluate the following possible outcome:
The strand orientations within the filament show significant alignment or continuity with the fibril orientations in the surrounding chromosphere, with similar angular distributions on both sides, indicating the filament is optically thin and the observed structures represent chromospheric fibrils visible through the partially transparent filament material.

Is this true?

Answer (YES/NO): NO